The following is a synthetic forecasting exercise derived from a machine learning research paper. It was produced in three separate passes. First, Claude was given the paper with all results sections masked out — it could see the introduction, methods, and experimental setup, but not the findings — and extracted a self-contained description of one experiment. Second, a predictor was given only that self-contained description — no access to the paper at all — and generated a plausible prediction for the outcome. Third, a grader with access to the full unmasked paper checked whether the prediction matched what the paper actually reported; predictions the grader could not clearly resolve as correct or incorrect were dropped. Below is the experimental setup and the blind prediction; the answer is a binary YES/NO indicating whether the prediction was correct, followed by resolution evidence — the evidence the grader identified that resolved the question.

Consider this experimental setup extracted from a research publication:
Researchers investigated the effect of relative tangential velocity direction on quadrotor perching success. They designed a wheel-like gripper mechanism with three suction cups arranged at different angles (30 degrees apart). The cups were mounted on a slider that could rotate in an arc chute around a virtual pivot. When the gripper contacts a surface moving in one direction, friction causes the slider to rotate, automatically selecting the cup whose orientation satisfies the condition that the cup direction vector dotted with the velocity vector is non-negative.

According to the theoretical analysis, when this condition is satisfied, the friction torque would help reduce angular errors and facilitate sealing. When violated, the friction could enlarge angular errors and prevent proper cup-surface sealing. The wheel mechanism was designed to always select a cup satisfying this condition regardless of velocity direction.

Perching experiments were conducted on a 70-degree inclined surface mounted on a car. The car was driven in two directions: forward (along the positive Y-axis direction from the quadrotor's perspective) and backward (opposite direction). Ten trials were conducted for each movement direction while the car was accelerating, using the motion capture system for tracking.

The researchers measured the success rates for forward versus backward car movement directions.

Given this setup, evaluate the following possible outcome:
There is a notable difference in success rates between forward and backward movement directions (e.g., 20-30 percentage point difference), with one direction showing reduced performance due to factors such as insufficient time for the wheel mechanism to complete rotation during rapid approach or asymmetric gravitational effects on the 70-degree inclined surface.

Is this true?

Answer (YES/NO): NO